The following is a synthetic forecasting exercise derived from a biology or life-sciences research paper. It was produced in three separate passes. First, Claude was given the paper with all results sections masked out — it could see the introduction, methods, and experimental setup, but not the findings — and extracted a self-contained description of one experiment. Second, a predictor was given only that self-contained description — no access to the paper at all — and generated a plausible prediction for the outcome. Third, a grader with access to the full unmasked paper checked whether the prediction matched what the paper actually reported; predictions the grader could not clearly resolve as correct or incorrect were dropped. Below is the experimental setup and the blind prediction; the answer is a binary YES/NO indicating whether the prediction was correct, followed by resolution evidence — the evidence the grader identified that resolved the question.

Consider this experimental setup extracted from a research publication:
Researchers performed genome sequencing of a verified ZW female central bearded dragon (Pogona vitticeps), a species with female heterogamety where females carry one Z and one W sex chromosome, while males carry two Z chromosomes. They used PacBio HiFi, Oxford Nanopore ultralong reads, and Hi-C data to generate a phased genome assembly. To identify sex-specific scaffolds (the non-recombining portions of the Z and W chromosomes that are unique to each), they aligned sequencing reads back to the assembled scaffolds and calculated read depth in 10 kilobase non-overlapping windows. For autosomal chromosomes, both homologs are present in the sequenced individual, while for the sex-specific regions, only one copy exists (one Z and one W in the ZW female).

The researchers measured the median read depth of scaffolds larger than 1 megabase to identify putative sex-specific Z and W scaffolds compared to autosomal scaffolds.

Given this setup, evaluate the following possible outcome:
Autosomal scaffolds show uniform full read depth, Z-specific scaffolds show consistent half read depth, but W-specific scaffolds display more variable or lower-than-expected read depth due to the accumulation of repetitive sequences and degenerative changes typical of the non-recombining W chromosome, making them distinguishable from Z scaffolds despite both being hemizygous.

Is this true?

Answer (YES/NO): NO